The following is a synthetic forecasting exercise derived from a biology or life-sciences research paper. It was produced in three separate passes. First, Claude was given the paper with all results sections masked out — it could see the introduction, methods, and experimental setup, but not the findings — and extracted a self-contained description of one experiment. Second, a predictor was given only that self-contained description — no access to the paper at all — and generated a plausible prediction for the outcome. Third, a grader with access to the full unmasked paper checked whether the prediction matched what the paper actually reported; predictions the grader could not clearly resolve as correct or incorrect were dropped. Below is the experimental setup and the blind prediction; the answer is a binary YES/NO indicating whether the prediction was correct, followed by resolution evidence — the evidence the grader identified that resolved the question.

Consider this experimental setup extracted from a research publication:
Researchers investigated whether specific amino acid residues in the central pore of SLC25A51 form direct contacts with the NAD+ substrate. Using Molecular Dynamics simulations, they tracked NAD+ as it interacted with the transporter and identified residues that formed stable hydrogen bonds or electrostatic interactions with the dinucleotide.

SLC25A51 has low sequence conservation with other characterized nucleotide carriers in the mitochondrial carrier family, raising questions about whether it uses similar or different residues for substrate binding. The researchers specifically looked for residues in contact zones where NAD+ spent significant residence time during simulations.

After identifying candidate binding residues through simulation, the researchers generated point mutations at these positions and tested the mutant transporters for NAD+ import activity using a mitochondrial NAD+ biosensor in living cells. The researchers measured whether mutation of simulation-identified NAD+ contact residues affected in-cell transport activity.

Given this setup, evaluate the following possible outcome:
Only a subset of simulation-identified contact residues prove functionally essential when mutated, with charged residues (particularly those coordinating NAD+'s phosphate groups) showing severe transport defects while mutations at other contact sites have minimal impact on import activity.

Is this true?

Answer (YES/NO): NO